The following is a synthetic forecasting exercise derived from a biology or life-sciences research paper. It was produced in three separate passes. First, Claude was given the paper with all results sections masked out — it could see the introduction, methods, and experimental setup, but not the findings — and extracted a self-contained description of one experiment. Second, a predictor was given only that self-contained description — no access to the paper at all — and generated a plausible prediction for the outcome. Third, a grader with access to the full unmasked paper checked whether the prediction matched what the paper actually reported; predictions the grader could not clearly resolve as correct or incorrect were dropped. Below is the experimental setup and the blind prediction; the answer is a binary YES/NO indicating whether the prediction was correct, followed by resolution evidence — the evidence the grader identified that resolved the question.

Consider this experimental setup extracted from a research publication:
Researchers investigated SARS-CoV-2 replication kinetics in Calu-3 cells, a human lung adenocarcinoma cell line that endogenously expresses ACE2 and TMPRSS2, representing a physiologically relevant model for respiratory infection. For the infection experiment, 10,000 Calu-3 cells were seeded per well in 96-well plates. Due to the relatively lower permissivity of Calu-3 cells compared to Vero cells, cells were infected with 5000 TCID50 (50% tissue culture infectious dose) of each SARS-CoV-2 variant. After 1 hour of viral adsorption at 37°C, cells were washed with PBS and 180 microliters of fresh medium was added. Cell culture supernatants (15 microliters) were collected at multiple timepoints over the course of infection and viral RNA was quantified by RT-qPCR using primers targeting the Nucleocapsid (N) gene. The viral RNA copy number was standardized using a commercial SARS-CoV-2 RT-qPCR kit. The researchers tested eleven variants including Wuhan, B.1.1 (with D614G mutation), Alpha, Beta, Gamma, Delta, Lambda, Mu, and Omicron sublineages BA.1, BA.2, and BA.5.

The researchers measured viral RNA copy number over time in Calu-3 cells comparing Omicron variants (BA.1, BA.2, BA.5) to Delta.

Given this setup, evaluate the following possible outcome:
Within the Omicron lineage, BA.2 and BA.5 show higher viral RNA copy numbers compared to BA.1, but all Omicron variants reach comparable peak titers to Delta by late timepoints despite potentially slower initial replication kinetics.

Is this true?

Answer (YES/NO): NO